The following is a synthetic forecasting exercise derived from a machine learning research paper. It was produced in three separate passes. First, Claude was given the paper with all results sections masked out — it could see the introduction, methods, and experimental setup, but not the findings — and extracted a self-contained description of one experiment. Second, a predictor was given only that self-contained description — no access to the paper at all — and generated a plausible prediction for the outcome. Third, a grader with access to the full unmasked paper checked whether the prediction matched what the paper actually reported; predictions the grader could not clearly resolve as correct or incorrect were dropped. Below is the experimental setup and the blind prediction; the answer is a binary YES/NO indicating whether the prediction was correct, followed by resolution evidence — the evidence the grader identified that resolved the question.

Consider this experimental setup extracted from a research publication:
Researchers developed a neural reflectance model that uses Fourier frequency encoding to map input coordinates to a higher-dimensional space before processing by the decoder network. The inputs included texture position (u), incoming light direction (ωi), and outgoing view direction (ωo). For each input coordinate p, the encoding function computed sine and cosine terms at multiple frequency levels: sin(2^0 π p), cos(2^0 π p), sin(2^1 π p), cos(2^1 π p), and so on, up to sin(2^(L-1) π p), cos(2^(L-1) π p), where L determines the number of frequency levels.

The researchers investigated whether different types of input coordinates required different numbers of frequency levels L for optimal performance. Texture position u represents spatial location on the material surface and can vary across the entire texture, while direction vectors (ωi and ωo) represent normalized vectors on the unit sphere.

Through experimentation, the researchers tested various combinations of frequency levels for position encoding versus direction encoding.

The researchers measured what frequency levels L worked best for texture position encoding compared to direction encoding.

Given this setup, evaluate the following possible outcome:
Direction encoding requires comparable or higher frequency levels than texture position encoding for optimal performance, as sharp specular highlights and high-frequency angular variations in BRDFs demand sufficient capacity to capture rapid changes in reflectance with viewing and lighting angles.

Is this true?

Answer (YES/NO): NO